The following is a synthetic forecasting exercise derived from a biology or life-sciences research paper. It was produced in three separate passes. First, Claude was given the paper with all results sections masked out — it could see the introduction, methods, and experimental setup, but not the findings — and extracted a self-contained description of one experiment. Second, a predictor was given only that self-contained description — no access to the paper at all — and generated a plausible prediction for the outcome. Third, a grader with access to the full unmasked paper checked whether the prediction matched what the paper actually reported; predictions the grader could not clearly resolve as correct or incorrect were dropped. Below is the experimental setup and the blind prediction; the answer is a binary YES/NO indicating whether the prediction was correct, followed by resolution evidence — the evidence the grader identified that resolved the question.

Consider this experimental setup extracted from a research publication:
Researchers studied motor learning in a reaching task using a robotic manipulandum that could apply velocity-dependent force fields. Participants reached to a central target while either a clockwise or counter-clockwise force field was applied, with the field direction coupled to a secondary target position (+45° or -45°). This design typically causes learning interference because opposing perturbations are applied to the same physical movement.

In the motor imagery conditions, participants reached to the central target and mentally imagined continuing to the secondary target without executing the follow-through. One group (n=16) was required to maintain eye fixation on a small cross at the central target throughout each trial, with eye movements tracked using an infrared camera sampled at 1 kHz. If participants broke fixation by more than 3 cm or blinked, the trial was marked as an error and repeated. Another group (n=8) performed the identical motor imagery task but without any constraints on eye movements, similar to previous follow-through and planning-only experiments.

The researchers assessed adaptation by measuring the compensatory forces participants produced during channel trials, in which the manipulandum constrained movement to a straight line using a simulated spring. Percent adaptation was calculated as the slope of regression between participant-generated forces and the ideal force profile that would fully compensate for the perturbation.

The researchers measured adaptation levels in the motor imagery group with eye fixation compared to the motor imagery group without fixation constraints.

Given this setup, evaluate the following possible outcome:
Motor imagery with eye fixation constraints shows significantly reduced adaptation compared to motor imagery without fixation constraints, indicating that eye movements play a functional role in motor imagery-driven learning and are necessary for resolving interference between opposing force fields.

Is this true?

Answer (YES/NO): NO